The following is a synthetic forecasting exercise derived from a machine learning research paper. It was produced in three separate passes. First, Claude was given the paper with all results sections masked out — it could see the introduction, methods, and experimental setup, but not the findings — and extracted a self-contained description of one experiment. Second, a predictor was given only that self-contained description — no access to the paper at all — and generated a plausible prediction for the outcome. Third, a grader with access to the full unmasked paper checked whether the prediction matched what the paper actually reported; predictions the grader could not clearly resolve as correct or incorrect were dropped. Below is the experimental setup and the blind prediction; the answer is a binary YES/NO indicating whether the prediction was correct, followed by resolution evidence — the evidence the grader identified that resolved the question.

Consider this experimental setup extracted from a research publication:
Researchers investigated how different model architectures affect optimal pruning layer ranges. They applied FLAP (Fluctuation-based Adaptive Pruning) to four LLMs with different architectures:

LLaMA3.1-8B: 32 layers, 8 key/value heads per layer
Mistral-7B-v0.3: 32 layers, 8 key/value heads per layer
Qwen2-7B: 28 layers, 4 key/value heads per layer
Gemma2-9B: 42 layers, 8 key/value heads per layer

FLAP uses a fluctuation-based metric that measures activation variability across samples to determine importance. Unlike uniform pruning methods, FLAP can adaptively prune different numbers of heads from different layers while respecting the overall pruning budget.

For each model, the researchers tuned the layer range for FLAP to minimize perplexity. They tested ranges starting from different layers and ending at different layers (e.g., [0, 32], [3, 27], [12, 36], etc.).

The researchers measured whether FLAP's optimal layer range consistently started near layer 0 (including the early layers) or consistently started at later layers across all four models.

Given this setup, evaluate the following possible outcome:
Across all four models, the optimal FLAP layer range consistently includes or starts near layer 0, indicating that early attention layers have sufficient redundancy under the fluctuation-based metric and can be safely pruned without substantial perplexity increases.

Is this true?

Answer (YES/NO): NO